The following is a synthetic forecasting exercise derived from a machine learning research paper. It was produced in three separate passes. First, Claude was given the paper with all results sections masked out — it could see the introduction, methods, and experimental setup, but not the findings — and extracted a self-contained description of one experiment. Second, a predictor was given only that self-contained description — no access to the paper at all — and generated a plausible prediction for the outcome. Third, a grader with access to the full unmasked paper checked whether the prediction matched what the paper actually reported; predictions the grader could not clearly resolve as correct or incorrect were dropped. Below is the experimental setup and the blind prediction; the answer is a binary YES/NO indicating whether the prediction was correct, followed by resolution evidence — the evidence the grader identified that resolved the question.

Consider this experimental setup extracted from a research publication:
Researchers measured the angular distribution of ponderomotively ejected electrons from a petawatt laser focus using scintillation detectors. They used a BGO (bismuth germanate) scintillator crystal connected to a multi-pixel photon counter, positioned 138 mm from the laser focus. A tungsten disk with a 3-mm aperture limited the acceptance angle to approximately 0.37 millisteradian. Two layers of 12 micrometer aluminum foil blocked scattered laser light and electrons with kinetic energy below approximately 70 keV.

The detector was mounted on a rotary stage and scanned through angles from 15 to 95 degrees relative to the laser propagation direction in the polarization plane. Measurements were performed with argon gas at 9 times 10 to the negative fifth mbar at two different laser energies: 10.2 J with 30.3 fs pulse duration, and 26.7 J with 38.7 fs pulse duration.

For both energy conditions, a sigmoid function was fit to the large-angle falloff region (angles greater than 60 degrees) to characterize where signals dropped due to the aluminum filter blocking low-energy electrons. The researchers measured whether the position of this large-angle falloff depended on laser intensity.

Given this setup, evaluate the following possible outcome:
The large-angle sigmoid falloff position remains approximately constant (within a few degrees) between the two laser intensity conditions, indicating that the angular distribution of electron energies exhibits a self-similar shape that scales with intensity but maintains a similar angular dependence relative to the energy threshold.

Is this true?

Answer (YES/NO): YES